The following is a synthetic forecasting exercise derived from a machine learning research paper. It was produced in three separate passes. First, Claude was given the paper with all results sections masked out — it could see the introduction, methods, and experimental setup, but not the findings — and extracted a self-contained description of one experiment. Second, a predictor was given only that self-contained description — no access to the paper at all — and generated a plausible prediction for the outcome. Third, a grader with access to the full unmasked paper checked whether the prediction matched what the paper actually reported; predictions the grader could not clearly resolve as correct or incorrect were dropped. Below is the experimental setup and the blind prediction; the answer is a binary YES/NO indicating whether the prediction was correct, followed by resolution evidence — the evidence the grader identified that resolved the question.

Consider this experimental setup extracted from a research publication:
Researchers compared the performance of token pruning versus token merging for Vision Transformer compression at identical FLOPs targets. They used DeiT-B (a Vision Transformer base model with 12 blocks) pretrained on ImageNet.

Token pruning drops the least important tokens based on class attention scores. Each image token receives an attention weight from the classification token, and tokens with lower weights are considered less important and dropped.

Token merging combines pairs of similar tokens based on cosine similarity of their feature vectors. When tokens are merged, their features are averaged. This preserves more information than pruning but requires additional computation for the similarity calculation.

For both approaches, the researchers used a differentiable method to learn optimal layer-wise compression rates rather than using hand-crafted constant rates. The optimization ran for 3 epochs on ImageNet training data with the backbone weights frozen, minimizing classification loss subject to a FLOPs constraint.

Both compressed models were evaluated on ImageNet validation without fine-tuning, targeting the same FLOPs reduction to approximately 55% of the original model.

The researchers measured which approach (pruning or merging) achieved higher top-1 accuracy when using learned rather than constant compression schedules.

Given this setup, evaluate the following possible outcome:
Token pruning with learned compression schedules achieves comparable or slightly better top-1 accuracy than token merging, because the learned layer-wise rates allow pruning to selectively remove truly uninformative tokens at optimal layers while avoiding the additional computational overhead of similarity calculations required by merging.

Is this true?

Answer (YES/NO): NO